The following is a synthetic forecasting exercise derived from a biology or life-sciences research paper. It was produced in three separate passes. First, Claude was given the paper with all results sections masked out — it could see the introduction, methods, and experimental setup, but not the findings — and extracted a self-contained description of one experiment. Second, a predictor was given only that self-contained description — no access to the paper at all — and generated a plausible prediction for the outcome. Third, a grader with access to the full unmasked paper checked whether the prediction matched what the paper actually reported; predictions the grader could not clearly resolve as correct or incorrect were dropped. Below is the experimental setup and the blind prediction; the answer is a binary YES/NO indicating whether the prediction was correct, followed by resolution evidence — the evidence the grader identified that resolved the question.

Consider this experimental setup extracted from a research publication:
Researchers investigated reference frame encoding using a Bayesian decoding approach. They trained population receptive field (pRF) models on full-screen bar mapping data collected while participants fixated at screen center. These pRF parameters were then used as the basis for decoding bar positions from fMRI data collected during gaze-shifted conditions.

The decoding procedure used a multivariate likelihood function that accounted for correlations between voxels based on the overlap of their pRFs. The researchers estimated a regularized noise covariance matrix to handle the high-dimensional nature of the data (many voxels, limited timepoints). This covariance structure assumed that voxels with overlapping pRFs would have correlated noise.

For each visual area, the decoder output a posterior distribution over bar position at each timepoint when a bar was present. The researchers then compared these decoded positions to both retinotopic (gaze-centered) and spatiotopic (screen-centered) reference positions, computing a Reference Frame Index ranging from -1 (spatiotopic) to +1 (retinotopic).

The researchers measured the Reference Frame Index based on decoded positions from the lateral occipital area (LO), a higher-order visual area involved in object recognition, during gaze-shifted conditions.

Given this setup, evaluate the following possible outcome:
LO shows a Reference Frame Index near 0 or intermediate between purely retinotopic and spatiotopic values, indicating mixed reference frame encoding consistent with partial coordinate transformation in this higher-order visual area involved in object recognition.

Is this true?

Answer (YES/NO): NO